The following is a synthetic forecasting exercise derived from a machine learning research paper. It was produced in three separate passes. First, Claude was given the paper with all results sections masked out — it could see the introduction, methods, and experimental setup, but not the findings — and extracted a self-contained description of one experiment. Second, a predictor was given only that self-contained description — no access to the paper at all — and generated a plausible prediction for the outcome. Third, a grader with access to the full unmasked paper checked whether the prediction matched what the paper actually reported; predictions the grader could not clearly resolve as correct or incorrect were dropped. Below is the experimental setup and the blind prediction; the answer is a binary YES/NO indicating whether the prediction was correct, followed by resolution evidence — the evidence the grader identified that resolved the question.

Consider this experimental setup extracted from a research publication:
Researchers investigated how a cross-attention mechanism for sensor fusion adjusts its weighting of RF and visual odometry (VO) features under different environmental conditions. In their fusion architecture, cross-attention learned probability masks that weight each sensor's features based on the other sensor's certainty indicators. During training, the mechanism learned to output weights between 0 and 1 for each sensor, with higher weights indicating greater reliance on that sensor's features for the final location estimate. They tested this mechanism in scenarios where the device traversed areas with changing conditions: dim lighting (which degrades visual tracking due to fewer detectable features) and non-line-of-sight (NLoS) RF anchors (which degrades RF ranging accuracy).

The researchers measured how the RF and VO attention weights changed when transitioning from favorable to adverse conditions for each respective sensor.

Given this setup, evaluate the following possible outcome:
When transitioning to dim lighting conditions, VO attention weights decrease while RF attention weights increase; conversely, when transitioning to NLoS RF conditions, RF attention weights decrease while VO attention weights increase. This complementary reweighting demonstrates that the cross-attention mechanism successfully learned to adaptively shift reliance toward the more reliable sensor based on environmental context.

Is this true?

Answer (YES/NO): YES